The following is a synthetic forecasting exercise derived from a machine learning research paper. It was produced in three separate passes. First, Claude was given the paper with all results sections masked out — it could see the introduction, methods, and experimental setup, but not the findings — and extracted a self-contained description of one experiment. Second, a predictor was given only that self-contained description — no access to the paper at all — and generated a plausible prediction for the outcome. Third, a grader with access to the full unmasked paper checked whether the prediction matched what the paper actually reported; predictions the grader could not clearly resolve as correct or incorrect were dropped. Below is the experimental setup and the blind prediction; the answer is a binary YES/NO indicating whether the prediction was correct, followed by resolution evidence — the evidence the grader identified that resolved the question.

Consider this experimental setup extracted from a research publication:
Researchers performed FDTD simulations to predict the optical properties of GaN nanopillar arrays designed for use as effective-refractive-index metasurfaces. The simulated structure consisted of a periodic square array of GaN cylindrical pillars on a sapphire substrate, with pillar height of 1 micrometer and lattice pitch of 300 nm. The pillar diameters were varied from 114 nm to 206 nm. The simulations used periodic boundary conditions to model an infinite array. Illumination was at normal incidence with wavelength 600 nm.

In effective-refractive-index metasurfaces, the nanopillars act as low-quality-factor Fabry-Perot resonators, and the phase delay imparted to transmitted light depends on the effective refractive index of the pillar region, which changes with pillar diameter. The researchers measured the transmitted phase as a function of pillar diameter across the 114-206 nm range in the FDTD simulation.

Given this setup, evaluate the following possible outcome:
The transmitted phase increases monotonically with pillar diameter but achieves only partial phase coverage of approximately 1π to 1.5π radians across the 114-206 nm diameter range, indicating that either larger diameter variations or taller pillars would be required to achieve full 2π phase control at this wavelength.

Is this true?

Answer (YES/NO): NO